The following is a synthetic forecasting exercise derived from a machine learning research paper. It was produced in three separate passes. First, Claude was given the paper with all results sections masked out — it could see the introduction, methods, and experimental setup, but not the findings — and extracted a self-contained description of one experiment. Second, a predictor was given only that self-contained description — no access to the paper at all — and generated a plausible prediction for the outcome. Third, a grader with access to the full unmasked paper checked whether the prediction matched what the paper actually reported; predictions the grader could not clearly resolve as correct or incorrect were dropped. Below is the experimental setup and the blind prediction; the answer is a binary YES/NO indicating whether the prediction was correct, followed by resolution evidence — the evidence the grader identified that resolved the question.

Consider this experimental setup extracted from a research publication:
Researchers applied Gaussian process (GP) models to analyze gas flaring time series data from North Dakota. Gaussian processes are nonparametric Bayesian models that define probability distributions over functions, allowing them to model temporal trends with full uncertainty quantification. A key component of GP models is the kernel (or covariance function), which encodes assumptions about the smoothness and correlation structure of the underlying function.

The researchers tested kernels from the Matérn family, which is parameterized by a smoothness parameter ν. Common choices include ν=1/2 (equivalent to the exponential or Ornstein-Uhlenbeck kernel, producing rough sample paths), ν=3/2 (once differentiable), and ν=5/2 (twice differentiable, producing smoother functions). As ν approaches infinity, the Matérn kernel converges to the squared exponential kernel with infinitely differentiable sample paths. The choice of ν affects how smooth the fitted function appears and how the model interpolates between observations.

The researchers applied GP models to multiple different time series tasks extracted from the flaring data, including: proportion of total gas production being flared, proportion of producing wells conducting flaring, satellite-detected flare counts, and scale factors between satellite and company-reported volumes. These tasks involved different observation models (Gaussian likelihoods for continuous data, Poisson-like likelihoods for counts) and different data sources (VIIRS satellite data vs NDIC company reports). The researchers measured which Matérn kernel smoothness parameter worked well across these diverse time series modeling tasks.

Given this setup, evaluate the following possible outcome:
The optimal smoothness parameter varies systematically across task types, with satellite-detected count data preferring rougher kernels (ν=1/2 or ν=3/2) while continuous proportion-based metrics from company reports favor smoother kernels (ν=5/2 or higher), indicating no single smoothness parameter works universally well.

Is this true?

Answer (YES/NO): NO